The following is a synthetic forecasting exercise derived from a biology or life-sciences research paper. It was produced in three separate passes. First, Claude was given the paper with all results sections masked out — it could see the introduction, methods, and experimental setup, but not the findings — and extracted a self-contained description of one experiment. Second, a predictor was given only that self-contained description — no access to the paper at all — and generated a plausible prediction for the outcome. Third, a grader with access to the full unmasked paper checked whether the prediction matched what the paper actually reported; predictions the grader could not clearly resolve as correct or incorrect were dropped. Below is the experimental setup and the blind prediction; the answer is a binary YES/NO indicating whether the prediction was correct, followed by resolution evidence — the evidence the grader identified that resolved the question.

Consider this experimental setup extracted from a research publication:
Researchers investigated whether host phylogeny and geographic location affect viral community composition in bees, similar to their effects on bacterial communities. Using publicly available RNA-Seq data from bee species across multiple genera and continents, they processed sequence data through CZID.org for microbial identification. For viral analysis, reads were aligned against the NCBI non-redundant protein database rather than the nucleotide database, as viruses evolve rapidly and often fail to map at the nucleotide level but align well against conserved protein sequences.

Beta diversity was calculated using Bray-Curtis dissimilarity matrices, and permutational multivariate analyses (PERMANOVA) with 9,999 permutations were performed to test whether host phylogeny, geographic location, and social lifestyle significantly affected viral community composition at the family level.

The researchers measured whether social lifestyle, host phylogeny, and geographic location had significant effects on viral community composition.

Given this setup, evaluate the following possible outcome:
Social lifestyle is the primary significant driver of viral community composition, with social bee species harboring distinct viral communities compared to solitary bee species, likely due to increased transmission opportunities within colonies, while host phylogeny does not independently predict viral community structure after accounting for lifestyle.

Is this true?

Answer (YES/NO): NO